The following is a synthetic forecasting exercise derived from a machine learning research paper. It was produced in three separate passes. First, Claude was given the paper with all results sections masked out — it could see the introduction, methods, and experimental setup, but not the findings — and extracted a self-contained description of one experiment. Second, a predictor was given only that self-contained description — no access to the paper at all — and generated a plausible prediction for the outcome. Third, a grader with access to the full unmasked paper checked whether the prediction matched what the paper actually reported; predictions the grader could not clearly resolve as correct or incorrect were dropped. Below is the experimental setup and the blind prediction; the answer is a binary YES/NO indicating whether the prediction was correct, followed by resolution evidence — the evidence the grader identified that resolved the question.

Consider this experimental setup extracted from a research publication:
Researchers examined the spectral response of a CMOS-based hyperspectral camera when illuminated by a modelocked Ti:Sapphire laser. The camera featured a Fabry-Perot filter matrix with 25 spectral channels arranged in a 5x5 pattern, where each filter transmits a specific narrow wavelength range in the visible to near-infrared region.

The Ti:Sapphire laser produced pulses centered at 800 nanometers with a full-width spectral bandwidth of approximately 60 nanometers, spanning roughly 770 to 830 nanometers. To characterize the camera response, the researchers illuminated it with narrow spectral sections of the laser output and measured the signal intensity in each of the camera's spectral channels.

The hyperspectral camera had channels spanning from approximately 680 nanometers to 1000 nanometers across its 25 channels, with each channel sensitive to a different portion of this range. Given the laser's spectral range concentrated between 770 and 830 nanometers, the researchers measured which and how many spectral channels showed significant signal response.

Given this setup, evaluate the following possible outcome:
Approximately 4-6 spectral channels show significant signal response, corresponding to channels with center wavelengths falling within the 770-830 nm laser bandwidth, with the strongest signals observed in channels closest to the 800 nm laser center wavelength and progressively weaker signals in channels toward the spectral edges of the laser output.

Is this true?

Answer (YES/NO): NO